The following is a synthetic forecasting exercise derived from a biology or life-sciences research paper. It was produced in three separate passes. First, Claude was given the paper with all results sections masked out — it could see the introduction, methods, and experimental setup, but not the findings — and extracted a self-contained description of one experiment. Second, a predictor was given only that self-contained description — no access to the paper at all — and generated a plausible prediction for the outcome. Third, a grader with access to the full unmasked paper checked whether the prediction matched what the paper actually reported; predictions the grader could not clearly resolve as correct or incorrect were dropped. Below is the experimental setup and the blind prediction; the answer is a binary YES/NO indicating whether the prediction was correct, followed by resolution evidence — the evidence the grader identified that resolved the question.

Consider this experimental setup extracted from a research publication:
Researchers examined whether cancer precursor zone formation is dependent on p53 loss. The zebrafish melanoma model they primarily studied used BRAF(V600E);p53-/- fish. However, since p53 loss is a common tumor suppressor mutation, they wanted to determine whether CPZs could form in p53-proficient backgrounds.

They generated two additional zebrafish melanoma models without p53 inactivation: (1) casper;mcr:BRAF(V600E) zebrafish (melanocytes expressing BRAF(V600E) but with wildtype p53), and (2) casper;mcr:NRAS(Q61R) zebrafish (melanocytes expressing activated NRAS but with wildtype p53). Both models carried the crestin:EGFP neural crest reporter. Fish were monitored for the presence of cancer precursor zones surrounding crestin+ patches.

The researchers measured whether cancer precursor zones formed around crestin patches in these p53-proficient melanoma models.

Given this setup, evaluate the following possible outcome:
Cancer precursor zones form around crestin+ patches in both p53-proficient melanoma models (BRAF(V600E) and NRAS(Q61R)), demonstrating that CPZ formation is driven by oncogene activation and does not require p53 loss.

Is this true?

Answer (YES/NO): YES